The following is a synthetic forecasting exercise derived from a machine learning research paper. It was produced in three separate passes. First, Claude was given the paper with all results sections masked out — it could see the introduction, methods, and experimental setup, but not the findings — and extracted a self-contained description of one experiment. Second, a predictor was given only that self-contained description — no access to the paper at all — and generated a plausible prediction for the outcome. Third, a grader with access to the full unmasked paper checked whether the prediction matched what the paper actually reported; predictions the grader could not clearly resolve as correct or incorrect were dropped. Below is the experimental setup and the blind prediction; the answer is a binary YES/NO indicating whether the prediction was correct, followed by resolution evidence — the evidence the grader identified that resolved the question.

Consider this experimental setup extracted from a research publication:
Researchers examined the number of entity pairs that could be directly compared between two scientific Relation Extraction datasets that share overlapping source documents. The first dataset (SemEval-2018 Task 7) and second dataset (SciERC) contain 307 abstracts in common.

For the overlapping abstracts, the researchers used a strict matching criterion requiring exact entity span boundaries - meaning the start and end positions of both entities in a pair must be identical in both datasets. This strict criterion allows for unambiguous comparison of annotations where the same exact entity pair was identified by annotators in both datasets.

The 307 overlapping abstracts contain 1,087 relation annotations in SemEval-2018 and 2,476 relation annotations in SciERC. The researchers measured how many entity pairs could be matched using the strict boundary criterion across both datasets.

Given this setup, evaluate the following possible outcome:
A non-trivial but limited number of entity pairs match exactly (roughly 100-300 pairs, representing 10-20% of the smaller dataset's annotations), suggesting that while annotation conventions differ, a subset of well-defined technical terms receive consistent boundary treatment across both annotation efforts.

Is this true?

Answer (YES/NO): NO